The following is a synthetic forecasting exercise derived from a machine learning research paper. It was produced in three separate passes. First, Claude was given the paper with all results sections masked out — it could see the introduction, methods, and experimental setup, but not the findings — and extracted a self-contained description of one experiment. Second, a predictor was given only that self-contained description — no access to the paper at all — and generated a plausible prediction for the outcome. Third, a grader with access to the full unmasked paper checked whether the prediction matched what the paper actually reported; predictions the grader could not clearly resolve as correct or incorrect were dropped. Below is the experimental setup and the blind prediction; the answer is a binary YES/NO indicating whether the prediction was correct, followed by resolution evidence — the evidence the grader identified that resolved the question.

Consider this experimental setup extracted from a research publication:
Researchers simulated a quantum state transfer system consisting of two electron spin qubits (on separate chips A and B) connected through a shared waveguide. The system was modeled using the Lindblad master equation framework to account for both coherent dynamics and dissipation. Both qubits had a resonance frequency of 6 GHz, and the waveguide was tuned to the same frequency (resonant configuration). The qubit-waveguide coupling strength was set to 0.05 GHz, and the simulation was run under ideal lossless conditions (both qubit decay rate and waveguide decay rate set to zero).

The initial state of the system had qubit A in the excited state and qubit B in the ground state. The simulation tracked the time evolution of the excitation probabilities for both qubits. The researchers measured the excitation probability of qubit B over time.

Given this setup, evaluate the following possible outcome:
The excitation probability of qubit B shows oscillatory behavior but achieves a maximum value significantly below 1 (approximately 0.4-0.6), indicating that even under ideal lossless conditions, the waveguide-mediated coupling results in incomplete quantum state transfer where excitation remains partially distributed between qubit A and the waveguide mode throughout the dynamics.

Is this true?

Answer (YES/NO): NO